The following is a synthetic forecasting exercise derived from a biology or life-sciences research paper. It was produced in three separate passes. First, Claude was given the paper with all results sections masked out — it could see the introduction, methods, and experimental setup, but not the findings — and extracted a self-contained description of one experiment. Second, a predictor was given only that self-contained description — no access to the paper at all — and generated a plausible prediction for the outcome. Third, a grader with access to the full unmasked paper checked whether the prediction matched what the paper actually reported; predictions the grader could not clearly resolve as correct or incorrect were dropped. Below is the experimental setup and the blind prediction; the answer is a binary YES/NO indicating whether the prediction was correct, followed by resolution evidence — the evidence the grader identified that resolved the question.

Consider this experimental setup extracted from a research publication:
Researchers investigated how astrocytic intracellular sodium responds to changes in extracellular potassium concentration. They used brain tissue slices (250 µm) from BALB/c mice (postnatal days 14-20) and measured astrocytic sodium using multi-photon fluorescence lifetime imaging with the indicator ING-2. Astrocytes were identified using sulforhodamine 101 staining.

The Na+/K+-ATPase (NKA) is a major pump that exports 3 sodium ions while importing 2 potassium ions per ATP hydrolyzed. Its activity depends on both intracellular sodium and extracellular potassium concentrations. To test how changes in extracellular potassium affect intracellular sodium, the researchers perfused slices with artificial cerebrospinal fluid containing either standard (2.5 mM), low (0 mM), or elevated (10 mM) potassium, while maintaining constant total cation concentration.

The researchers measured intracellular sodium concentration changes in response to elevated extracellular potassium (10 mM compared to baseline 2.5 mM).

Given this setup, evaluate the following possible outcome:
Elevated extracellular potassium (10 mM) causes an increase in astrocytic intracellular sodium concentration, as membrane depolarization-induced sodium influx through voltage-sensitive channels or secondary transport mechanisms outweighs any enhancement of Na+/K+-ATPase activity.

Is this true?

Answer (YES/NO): NO